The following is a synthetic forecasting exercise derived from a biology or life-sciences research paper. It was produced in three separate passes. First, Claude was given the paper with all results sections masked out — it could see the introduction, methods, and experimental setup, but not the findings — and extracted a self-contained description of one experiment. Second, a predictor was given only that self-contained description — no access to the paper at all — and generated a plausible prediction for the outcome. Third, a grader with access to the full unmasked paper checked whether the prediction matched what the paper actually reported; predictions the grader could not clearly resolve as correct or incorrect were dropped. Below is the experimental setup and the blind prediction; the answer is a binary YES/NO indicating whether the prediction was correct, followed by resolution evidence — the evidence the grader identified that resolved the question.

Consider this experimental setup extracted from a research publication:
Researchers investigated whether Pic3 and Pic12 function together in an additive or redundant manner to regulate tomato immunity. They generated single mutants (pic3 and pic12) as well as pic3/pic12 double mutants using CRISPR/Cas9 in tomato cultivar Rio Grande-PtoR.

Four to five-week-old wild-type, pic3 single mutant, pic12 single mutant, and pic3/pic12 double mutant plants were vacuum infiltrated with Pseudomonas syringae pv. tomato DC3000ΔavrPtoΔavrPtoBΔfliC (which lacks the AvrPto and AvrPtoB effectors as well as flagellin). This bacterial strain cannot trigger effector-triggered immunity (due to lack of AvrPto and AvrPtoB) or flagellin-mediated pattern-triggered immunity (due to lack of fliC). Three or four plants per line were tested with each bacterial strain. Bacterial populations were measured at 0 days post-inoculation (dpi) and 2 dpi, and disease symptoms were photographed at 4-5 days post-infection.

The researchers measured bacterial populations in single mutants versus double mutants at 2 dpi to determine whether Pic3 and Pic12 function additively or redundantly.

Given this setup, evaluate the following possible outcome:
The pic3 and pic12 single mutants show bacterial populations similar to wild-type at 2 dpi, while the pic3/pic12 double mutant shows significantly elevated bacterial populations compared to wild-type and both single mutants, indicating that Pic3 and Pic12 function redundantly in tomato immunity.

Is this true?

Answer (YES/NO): NO